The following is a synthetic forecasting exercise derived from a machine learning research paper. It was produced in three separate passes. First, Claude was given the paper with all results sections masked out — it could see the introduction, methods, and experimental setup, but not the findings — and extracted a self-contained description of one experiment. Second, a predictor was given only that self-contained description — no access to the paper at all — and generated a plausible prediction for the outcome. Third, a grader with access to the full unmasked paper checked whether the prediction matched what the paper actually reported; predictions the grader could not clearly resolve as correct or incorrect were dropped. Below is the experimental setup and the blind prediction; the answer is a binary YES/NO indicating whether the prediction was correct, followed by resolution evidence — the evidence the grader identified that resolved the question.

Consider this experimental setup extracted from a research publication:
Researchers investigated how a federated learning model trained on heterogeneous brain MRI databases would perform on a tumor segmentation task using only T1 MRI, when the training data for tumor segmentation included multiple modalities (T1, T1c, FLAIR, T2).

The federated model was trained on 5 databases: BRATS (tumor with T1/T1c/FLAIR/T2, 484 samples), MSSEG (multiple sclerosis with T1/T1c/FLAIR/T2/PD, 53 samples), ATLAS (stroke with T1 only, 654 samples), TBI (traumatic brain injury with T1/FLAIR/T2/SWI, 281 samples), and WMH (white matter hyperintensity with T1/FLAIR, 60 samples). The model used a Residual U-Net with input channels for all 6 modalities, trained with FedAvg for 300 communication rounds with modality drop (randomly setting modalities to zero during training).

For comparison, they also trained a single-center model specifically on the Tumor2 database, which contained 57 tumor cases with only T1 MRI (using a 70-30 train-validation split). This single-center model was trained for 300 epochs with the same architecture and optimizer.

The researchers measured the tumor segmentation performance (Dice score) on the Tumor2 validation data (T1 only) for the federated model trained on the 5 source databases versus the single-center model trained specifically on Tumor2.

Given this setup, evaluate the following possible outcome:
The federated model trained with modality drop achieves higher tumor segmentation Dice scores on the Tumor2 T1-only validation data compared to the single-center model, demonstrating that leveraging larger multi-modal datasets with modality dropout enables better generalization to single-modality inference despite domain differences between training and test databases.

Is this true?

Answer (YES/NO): NO